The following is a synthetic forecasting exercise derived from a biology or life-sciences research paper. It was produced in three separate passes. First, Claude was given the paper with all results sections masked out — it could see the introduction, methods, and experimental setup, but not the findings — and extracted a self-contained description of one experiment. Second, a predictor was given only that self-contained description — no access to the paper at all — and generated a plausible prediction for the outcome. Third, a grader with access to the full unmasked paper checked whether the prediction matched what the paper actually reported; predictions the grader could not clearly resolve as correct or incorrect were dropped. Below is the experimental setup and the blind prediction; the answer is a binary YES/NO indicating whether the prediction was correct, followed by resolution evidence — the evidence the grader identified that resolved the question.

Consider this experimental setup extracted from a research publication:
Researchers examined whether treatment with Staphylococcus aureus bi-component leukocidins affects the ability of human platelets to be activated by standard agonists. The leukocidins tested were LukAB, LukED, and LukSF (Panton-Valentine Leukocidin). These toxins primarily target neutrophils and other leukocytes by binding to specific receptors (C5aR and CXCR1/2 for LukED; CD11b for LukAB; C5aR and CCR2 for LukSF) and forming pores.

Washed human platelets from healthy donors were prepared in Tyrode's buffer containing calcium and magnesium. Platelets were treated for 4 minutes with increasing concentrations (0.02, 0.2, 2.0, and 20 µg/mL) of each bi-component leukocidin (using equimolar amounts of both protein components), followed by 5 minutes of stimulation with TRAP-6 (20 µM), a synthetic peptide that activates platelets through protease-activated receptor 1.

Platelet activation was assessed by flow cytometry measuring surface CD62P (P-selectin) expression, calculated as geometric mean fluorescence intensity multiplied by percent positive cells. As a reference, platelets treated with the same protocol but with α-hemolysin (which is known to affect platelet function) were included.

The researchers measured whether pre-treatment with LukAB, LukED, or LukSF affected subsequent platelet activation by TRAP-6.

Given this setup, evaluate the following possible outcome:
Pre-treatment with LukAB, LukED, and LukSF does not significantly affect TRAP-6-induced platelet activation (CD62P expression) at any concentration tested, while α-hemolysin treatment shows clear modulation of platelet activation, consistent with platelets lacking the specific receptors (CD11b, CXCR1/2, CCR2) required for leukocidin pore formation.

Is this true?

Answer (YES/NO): YES